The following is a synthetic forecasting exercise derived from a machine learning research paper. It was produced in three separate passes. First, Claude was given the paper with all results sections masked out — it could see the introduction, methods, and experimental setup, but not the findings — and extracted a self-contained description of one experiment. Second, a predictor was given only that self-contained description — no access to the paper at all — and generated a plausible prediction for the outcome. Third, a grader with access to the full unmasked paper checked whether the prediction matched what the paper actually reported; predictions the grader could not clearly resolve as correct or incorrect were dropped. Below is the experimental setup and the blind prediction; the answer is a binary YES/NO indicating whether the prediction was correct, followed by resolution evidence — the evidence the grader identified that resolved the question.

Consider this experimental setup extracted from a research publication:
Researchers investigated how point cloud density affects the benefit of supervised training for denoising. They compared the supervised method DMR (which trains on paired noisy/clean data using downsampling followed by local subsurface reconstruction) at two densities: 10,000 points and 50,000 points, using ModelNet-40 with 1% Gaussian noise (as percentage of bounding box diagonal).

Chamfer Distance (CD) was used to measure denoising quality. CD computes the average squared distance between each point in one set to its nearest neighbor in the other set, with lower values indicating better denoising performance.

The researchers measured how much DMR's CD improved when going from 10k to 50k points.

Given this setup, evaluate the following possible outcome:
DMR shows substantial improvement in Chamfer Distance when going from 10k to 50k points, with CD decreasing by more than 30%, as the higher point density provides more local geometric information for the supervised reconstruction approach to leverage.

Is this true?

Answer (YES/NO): YES